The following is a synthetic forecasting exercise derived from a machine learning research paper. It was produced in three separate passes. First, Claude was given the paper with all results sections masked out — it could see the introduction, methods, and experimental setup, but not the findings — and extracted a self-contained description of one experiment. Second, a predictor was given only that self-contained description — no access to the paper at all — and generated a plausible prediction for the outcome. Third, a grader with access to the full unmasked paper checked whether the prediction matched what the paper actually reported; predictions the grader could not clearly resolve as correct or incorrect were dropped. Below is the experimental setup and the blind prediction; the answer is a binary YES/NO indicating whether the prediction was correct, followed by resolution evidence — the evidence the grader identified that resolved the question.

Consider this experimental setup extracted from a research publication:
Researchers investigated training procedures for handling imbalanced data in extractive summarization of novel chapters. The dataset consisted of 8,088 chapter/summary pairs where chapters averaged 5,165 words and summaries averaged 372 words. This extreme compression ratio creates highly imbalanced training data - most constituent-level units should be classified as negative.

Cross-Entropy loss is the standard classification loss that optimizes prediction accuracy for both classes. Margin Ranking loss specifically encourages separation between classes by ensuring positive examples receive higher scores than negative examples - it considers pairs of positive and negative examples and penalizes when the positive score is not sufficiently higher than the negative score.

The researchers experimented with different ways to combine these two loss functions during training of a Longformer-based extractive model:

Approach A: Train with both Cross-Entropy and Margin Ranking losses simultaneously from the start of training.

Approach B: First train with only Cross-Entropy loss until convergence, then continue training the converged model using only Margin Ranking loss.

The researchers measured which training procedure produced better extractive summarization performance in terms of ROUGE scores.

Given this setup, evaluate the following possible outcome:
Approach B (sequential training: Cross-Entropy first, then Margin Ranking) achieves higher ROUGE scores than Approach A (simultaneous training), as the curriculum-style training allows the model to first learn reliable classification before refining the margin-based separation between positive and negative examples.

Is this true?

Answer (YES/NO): YES